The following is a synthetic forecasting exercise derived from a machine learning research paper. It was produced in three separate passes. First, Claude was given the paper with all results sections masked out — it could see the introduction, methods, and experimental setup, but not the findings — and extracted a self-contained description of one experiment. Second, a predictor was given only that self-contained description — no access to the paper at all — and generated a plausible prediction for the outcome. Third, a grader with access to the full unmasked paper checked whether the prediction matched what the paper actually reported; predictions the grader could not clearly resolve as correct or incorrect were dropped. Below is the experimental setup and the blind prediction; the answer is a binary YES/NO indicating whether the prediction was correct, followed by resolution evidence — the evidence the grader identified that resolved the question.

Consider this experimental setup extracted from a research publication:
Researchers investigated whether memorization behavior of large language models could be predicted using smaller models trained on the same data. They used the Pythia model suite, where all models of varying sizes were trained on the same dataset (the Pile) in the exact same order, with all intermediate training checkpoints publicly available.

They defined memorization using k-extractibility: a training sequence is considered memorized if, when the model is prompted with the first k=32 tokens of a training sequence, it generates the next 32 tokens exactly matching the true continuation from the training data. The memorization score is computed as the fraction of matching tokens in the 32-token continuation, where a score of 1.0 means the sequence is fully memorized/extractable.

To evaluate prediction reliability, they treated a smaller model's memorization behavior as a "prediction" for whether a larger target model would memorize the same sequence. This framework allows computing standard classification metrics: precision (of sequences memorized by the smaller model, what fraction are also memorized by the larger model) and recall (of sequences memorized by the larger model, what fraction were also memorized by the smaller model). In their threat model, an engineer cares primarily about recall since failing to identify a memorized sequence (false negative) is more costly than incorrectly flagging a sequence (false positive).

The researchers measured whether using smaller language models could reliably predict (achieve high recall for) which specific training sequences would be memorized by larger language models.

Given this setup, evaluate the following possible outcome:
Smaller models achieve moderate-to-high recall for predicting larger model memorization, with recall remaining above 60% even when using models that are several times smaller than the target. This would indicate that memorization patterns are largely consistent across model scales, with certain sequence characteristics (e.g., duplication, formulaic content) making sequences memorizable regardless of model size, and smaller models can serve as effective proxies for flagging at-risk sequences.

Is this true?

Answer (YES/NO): NO